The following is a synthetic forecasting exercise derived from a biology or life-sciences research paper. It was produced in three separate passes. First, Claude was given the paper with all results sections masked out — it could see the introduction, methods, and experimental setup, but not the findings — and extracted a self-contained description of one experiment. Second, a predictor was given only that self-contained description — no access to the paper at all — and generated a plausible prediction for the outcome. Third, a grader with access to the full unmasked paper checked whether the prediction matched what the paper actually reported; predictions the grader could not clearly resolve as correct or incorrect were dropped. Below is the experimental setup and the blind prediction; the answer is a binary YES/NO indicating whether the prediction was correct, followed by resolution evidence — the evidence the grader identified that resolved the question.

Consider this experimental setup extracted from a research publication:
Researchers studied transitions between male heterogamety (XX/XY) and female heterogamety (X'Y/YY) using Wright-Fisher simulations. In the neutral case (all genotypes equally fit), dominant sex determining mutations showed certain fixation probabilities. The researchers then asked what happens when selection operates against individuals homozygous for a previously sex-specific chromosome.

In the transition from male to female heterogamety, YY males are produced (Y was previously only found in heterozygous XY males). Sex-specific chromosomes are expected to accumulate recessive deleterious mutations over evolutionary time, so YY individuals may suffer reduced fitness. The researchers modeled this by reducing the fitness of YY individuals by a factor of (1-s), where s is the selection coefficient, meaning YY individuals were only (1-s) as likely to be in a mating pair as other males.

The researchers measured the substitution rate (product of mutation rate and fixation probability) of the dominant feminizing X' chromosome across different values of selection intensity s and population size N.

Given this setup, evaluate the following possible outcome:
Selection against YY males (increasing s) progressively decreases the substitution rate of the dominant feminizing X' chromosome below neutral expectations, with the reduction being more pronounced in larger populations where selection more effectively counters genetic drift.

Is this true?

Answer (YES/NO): NO